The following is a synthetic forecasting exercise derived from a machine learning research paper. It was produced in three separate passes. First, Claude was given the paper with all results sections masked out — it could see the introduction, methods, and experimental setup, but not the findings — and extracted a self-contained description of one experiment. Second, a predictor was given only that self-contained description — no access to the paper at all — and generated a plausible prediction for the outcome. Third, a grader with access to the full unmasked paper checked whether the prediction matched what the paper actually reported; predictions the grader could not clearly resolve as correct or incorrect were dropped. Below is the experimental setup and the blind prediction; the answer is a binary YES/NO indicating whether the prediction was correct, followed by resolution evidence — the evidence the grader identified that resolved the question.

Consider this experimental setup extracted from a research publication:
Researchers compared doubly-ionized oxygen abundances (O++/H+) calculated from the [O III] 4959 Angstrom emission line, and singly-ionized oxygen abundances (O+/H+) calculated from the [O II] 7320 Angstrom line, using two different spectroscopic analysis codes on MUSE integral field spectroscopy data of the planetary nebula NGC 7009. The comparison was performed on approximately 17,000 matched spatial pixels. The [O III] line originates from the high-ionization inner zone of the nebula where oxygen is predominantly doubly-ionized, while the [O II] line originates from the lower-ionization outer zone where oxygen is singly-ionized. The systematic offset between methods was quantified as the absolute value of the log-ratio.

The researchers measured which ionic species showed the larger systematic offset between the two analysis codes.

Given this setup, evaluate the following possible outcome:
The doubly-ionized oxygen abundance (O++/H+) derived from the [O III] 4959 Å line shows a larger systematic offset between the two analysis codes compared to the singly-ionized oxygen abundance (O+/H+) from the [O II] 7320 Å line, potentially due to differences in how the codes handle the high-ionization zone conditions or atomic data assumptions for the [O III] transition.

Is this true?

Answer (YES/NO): NO